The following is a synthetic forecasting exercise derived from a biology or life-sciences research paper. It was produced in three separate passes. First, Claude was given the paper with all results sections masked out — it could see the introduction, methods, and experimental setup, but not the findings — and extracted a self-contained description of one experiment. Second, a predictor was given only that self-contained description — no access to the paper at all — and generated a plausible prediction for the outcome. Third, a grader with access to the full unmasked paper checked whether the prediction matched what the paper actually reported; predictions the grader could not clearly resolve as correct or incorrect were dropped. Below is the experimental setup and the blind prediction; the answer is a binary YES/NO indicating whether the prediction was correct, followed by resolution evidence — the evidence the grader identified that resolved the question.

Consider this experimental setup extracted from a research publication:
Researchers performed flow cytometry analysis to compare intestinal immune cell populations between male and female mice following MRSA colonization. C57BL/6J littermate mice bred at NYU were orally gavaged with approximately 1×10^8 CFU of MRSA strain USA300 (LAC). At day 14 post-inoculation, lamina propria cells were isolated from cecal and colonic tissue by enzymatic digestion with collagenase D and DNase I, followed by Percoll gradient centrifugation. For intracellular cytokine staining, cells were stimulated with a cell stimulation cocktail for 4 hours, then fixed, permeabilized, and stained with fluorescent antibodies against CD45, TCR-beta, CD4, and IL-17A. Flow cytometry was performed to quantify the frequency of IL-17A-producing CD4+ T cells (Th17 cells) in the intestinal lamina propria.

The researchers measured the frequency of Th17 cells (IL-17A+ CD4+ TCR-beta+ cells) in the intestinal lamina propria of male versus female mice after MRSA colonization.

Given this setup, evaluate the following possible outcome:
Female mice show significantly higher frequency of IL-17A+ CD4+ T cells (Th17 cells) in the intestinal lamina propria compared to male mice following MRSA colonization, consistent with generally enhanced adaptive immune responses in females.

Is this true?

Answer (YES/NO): YES